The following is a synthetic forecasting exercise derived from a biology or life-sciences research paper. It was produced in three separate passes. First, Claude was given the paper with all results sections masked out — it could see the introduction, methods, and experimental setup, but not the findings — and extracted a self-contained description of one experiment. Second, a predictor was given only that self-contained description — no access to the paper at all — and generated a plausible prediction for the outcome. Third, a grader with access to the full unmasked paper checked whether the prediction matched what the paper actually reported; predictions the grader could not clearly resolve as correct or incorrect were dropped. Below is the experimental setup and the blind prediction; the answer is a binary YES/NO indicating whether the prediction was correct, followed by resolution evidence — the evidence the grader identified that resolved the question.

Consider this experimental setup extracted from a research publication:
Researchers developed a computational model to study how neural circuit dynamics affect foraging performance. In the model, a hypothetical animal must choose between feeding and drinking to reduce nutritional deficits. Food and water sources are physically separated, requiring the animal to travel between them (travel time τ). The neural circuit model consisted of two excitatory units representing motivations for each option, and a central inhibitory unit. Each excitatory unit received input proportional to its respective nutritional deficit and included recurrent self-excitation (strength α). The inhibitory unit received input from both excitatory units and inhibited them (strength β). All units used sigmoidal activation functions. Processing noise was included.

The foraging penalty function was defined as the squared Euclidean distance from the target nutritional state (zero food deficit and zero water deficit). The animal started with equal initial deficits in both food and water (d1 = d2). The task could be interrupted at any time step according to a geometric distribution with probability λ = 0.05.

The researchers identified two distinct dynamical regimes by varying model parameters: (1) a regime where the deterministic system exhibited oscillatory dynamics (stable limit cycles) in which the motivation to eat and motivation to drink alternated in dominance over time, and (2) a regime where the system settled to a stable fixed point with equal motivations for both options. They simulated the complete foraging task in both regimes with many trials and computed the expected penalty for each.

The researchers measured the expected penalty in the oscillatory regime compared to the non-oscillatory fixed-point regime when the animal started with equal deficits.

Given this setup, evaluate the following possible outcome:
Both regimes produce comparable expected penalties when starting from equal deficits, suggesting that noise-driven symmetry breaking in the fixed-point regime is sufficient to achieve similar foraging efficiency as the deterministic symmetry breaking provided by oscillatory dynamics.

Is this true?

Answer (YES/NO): NO